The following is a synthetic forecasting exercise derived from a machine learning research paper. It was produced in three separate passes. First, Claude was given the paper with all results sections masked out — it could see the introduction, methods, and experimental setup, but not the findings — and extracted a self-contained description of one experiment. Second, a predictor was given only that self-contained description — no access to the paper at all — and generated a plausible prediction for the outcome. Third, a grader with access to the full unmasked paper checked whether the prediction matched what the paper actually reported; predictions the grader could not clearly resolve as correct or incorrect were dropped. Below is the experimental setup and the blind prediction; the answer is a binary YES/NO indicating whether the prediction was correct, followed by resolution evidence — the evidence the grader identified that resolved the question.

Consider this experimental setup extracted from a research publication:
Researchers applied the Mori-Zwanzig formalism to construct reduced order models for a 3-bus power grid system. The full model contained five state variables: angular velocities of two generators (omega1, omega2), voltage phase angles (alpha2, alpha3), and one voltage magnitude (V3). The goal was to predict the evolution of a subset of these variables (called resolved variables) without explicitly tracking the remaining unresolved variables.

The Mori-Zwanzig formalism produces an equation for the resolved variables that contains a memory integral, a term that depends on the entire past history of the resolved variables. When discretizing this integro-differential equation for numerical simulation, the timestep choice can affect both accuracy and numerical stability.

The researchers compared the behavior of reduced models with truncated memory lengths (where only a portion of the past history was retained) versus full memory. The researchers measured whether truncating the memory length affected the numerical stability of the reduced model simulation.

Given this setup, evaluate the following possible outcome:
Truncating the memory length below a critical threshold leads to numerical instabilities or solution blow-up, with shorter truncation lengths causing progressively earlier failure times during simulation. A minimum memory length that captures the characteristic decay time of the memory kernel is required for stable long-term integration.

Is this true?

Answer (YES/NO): NO